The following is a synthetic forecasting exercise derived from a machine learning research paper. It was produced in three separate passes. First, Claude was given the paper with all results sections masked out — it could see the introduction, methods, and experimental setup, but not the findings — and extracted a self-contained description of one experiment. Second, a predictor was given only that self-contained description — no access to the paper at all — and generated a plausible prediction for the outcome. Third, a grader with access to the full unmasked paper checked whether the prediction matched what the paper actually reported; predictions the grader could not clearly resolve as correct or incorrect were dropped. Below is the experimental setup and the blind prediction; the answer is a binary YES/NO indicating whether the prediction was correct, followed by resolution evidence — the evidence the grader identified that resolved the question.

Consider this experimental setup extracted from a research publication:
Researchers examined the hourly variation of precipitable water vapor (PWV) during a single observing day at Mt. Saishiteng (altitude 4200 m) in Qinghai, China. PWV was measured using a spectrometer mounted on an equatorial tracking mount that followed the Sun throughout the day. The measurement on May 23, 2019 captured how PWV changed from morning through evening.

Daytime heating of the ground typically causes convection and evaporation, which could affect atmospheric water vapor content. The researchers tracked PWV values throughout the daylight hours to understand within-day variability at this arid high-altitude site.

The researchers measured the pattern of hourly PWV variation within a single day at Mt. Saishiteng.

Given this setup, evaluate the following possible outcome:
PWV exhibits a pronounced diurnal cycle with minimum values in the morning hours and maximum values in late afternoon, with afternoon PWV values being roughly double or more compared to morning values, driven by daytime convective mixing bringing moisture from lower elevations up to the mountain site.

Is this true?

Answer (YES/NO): NO